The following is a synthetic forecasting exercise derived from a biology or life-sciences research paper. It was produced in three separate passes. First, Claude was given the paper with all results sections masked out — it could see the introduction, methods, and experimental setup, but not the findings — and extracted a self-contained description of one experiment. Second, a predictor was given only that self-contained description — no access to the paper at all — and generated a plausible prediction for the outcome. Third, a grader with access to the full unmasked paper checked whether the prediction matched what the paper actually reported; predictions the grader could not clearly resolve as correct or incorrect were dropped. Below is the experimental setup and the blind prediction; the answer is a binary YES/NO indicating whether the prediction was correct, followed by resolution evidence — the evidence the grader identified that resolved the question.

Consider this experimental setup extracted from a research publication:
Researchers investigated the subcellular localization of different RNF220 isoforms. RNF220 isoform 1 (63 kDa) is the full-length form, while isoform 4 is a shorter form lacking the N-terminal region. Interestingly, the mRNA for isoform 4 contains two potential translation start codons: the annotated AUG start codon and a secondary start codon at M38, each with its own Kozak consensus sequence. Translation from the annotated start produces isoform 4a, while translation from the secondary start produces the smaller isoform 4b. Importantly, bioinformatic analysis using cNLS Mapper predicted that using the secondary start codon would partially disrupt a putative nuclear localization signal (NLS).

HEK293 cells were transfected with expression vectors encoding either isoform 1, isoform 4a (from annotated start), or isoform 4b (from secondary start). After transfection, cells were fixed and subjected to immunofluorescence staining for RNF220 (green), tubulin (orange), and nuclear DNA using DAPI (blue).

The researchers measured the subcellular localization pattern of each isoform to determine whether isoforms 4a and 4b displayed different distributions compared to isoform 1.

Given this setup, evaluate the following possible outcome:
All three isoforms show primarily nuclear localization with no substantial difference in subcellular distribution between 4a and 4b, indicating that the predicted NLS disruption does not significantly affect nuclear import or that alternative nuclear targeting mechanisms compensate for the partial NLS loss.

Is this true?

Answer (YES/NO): NO